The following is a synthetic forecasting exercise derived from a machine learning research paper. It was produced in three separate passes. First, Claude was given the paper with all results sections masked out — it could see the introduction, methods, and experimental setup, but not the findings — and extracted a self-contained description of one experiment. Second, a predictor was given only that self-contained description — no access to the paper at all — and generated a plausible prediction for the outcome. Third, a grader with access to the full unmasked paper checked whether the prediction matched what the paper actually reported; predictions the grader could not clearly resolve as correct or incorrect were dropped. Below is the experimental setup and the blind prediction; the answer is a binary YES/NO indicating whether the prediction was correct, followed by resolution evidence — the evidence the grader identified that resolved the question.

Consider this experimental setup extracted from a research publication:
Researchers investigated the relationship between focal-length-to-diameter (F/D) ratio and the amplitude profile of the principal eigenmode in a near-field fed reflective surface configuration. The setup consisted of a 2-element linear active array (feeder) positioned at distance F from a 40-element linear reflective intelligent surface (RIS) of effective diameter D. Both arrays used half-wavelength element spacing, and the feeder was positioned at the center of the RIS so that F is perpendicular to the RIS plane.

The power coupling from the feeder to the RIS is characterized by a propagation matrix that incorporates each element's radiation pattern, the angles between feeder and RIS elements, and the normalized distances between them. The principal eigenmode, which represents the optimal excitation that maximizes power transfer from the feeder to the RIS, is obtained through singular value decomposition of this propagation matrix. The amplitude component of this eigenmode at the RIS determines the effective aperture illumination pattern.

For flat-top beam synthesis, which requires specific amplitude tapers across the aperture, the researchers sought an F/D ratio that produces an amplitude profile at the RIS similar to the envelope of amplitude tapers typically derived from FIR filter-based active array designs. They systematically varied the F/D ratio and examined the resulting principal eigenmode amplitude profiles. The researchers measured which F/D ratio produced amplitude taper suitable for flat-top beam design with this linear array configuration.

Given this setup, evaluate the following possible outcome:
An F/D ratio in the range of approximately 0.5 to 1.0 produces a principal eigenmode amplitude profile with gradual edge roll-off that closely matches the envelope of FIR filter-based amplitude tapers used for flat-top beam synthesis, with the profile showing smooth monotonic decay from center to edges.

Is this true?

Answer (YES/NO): NO